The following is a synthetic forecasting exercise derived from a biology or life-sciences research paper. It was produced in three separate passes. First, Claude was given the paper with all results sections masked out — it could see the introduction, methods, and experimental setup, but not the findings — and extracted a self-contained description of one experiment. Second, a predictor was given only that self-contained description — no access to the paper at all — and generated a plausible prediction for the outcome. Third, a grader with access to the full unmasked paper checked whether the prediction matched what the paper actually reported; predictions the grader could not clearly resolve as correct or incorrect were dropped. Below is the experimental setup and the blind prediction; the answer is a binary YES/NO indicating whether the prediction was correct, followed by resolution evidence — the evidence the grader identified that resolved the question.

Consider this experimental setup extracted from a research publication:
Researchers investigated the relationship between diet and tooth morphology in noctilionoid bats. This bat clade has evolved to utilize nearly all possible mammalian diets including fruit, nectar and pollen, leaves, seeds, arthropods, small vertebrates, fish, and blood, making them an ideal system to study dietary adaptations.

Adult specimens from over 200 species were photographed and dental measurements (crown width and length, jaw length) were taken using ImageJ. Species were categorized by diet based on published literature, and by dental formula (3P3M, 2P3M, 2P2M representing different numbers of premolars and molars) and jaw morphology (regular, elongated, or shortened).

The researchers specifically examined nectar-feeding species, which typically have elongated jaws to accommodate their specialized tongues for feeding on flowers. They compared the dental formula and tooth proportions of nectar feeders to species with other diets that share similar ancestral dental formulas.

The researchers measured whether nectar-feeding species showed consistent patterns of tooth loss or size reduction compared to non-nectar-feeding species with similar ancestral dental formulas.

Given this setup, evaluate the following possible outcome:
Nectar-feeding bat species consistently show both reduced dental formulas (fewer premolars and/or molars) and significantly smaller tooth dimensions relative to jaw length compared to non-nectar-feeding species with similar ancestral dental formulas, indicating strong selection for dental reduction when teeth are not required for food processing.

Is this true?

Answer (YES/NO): NO